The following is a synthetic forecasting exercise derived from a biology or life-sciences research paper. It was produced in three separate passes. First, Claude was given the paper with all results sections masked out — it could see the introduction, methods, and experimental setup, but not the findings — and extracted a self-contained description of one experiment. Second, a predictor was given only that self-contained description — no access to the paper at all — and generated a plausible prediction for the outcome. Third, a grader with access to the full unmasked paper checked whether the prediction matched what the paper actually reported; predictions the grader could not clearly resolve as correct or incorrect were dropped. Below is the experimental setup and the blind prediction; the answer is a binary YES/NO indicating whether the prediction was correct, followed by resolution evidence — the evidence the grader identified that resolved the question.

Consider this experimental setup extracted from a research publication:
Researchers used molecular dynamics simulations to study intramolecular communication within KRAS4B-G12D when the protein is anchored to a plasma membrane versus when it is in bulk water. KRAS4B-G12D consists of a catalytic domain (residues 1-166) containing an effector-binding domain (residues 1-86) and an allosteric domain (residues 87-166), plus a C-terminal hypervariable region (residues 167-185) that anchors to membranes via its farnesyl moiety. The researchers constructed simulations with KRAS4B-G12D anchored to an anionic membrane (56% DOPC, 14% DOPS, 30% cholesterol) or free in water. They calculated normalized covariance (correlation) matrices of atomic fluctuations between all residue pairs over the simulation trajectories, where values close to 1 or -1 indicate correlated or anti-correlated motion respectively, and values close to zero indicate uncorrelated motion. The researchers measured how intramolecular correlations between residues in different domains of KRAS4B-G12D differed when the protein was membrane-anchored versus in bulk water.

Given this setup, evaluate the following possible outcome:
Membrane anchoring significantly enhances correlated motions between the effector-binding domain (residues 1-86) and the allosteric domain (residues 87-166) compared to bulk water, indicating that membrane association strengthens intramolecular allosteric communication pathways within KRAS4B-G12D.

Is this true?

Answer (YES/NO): YES